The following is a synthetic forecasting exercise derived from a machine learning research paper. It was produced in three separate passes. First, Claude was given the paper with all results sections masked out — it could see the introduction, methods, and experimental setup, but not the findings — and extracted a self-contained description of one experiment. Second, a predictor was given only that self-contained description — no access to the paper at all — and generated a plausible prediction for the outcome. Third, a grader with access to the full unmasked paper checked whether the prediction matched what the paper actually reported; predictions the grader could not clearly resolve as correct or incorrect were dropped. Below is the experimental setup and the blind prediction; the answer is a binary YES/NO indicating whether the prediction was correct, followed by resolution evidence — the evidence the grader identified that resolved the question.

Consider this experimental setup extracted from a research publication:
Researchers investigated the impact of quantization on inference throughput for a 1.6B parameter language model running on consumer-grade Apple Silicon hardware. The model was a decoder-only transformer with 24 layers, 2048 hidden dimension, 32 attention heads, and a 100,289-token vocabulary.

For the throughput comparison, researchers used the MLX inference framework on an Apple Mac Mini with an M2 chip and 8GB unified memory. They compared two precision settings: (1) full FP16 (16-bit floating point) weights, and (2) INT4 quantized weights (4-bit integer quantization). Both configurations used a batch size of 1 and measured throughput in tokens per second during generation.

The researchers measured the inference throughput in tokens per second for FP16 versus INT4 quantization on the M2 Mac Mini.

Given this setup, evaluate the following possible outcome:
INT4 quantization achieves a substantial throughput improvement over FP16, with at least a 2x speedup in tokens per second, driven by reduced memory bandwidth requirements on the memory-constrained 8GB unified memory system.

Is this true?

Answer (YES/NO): NO